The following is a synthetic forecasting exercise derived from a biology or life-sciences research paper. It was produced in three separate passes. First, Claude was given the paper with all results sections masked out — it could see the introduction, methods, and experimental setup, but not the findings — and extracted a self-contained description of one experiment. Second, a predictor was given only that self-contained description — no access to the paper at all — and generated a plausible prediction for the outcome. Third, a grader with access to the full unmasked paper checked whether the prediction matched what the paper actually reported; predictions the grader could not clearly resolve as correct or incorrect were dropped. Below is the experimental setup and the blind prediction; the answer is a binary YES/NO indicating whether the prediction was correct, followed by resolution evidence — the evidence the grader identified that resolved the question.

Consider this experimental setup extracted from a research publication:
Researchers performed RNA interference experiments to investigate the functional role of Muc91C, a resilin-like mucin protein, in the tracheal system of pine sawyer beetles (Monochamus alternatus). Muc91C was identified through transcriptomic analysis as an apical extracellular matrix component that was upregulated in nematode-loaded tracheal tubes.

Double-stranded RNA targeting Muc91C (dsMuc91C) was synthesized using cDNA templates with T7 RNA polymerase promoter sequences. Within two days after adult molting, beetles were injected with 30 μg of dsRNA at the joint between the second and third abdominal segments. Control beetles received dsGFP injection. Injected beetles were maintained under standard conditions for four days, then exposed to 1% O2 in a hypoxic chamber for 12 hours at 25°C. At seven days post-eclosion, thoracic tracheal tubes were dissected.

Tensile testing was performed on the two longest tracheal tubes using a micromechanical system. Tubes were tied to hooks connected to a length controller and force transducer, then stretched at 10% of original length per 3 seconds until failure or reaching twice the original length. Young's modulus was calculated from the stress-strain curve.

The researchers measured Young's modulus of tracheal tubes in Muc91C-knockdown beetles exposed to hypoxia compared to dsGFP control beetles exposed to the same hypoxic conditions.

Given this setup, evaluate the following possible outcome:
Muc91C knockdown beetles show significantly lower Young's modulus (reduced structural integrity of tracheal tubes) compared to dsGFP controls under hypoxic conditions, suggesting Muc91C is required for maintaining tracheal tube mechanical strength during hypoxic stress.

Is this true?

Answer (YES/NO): NO